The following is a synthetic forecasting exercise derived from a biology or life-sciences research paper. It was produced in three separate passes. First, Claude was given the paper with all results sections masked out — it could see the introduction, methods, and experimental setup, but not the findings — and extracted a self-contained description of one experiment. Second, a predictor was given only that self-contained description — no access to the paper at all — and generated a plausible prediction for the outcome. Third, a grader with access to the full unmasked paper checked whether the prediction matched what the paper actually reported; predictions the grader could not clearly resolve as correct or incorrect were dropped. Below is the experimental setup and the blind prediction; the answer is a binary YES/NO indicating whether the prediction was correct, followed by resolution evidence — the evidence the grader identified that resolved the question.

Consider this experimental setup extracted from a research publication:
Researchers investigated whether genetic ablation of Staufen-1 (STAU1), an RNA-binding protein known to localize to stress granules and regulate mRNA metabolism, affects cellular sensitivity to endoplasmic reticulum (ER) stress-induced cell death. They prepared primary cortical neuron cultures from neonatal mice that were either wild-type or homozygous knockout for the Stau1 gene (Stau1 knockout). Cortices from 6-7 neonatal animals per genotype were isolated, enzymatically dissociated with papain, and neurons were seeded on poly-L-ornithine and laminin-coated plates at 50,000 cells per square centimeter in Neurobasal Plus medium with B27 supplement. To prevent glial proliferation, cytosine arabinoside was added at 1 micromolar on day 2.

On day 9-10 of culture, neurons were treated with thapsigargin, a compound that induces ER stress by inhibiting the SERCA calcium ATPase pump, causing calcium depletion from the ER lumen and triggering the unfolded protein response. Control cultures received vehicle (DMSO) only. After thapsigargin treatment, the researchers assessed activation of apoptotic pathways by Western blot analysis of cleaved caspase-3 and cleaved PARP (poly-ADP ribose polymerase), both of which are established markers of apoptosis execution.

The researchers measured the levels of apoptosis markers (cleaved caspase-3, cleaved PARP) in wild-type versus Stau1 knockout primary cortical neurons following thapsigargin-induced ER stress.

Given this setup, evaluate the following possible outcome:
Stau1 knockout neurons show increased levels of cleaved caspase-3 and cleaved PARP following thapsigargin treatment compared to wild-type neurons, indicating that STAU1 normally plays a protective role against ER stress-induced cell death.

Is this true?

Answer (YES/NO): NO